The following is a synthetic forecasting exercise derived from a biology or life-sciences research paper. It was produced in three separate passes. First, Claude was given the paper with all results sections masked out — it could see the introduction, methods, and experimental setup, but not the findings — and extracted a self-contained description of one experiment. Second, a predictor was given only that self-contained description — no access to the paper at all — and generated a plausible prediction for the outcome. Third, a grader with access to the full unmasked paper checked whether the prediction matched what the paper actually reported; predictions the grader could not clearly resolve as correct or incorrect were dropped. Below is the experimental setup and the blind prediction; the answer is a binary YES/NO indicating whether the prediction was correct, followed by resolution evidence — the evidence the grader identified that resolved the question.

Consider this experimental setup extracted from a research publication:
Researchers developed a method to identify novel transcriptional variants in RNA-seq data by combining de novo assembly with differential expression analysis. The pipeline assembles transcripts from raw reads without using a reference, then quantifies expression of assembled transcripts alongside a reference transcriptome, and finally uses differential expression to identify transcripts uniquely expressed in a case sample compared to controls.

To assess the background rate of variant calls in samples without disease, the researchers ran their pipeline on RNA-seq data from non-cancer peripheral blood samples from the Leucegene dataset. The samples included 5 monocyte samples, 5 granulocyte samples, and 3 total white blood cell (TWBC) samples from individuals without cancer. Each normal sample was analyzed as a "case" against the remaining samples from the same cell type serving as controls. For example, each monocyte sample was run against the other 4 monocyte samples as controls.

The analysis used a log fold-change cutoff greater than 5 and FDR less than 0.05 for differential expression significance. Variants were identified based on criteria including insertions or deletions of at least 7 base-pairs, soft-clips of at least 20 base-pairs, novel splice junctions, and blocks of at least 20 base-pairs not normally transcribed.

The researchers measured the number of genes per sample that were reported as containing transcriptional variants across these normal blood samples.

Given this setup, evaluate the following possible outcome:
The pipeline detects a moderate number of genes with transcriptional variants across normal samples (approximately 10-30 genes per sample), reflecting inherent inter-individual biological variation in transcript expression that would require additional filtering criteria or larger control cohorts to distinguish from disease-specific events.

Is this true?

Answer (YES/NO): NO